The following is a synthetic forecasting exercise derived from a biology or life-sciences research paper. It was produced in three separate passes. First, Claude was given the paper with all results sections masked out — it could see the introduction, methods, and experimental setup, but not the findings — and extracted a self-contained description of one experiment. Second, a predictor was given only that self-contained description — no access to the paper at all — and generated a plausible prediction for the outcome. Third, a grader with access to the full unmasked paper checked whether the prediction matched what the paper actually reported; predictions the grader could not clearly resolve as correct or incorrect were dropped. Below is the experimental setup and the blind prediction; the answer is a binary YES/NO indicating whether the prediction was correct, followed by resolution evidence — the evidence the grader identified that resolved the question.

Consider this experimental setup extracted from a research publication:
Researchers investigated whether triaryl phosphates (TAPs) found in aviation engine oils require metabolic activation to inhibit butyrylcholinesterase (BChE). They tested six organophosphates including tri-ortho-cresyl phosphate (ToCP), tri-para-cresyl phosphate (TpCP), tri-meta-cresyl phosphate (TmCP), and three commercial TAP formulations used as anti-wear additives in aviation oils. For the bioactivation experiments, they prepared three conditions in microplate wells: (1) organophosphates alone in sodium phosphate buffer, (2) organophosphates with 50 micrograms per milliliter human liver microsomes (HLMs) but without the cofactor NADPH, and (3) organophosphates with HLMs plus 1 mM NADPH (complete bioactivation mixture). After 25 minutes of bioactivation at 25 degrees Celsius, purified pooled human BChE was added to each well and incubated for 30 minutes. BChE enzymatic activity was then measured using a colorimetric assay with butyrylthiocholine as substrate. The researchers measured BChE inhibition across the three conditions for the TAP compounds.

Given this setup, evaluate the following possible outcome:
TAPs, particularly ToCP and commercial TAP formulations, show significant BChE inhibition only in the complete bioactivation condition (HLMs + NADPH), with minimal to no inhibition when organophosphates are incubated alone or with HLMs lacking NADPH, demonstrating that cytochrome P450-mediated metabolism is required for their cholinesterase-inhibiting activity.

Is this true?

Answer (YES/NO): NO